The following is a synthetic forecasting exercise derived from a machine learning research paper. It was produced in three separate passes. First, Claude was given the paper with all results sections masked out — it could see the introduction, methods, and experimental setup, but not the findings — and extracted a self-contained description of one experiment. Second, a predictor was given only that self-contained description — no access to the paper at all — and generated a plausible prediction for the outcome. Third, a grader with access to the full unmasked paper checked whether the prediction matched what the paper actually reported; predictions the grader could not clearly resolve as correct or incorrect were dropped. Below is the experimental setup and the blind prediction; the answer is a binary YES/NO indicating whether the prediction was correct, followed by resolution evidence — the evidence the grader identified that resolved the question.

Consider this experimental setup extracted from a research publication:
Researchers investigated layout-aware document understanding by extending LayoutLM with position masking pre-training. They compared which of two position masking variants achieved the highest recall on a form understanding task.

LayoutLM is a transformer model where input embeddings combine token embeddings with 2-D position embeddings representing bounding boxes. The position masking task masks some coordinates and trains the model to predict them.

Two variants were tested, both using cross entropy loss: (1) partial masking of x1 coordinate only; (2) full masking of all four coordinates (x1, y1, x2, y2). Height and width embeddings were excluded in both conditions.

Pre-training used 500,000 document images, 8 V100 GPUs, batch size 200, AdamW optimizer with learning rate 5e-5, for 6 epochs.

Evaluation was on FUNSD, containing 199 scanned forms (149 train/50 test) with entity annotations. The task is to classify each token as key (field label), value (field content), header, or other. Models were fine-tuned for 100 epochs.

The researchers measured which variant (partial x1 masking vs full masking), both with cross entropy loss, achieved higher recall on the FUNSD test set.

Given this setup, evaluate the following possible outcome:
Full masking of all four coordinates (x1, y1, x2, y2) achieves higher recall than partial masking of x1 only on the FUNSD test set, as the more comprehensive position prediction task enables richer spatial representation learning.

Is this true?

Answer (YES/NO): NO